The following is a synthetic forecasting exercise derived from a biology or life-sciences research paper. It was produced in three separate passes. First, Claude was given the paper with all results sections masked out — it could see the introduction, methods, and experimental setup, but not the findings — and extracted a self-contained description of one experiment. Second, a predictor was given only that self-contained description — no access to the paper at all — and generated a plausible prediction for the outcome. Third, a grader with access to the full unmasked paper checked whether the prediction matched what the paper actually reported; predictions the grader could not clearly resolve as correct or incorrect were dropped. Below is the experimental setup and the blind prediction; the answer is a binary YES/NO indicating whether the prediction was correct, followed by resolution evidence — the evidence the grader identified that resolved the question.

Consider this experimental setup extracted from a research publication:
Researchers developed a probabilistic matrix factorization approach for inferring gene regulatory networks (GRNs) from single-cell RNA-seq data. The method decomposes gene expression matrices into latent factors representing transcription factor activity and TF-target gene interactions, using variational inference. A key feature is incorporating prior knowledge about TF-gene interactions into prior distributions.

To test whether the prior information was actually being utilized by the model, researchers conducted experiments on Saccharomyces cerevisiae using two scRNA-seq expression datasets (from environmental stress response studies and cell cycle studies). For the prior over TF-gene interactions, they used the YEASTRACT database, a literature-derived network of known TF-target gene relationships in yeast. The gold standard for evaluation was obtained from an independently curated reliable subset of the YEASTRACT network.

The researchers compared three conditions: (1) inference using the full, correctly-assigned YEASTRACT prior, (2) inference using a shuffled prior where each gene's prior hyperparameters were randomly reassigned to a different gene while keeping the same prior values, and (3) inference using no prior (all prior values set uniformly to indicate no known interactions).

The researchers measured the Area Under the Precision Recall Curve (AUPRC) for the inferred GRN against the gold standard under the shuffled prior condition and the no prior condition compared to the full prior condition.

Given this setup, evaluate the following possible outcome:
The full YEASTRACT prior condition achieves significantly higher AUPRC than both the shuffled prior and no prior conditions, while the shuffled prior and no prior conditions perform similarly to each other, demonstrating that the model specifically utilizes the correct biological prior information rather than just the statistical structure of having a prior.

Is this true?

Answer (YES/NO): YES